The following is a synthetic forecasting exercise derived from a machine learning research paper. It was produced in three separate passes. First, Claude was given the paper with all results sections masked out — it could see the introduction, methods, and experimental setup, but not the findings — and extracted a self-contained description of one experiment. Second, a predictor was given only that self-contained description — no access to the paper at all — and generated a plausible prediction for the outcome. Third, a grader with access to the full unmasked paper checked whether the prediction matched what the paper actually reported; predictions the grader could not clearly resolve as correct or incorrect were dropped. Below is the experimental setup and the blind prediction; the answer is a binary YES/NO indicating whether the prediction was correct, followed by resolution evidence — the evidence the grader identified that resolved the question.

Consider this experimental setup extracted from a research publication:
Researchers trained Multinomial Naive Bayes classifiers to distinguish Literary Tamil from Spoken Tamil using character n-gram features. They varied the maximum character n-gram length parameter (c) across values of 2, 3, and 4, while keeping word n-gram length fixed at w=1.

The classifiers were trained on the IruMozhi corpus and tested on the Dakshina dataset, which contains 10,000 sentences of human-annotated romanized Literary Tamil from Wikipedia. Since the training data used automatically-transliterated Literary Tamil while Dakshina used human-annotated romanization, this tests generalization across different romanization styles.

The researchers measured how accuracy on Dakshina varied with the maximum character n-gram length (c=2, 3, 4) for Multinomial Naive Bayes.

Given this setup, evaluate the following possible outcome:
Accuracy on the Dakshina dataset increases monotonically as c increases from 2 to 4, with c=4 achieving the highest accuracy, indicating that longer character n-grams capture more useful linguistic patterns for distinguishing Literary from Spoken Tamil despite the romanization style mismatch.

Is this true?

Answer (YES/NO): YES